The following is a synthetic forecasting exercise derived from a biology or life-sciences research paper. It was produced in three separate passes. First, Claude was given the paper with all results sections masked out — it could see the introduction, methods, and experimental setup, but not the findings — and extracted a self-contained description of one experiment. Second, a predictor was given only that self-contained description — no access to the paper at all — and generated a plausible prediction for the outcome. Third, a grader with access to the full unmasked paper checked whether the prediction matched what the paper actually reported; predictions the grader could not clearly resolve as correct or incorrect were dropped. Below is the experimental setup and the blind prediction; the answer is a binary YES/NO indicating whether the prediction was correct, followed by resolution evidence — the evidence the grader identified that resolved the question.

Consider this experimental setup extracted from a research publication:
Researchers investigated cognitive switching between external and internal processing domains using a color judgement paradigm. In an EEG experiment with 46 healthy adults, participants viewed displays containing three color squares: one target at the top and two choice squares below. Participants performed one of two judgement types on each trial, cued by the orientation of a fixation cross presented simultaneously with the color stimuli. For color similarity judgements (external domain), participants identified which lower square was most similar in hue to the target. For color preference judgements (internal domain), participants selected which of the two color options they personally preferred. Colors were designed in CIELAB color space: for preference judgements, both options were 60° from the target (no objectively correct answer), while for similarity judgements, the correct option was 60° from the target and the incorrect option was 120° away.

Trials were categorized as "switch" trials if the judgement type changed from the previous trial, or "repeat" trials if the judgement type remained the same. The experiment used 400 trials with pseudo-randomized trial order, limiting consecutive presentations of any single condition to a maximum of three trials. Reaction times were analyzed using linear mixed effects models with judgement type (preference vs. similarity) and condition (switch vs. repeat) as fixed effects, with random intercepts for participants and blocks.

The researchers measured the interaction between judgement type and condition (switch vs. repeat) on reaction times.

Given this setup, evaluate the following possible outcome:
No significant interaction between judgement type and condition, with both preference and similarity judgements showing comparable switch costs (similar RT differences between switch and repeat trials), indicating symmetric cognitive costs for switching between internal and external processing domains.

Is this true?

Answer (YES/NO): NO